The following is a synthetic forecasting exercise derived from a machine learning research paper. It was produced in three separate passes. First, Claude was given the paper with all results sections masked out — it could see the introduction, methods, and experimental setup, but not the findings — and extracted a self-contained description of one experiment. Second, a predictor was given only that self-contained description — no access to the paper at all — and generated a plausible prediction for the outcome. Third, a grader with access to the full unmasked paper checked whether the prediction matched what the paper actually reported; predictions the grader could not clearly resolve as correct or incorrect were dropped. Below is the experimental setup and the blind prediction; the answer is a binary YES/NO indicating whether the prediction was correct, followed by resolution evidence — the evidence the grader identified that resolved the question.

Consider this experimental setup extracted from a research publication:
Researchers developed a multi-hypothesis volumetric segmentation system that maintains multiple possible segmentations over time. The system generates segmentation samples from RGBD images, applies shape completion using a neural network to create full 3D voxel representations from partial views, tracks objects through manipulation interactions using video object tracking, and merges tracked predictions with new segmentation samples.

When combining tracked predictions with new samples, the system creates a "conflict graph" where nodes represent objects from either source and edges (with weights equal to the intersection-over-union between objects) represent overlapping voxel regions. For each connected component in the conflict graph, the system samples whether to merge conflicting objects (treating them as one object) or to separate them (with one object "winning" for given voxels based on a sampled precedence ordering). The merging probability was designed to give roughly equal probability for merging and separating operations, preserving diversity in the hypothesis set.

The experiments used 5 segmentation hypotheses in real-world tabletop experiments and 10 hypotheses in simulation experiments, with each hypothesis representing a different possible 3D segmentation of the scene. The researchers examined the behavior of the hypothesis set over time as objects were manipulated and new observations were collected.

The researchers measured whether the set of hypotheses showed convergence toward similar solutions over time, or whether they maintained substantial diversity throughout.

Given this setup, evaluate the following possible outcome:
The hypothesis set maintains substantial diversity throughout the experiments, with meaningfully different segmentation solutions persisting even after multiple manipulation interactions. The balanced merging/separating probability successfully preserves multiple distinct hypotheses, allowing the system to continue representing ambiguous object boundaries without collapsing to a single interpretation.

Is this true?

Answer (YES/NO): NO